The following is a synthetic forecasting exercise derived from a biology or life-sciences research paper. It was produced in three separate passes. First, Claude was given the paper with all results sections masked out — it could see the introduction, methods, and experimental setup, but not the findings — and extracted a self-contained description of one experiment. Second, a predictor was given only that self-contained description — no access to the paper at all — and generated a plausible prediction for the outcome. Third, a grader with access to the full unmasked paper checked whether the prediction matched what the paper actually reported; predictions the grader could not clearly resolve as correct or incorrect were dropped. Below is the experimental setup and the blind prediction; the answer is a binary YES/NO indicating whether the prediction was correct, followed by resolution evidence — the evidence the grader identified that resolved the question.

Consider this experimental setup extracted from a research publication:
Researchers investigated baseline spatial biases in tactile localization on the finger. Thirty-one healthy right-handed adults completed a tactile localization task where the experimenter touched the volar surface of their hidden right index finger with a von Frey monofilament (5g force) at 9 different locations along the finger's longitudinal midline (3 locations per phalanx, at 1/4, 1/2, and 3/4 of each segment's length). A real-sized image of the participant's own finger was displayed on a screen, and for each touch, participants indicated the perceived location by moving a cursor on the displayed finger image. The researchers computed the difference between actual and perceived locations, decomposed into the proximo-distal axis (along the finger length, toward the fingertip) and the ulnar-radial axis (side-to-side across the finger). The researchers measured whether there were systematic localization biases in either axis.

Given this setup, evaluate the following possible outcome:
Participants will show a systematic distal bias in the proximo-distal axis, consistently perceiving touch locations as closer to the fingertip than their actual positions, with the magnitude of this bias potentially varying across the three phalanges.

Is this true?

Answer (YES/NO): NO